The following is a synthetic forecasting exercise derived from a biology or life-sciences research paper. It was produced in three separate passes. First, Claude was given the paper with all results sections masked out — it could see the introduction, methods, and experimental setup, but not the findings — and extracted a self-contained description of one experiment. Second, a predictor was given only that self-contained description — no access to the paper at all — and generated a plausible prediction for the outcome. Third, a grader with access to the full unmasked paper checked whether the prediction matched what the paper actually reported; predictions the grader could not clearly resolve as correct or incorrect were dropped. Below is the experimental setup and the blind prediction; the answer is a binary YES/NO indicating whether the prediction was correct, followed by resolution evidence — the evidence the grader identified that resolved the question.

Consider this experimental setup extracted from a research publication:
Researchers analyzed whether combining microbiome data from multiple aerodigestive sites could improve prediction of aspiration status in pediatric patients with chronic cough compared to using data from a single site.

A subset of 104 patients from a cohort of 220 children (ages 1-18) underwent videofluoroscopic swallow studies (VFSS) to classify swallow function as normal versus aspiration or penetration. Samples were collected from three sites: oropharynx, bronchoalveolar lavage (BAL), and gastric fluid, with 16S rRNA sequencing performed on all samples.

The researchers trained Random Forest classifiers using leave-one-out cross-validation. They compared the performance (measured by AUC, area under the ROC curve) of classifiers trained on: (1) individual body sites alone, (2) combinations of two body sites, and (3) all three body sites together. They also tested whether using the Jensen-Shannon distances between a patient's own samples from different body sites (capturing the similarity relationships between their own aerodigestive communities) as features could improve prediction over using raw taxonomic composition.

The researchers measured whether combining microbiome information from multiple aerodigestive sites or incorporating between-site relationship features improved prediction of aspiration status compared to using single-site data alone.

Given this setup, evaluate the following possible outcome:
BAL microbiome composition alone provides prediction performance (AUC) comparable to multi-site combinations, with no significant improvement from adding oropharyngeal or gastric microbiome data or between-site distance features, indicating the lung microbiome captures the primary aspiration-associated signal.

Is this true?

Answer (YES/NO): NO